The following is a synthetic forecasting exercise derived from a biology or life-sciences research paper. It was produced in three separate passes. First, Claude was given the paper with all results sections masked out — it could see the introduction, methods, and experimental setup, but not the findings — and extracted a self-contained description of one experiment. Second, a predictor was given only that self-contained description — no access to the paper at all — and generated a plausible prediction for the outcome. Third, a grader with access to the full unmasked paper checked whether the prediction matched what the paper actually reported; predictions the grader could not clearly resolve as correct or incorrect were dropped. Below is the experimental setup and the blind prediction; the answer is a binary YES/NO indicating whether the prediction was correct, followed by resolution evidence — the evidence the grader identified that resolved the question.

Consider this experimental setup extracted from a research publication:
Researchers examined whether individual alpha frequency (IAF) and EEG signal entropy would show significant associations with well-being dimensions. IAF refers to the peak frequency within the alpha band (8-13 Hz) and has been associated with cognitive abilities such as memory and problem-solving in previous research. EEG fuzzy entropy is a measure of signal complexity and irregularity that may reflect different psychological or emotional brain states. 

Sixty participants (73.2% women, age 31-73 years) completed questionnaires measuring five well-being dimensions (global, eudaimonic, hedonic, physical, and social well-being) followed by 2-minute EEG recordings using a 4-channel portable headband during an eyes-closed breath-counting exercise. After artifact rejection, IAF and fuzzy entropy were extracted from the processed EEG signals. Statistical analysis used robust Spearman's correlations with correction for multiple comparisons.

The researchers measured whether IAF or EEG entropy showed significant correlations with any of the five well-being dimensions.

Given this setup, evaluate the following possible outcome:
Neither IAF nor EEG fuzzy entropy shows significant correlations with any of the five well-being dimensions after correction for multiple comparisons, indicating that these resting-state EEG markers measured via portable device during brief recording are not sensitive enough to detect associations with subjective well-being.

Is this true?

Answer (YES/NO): YES